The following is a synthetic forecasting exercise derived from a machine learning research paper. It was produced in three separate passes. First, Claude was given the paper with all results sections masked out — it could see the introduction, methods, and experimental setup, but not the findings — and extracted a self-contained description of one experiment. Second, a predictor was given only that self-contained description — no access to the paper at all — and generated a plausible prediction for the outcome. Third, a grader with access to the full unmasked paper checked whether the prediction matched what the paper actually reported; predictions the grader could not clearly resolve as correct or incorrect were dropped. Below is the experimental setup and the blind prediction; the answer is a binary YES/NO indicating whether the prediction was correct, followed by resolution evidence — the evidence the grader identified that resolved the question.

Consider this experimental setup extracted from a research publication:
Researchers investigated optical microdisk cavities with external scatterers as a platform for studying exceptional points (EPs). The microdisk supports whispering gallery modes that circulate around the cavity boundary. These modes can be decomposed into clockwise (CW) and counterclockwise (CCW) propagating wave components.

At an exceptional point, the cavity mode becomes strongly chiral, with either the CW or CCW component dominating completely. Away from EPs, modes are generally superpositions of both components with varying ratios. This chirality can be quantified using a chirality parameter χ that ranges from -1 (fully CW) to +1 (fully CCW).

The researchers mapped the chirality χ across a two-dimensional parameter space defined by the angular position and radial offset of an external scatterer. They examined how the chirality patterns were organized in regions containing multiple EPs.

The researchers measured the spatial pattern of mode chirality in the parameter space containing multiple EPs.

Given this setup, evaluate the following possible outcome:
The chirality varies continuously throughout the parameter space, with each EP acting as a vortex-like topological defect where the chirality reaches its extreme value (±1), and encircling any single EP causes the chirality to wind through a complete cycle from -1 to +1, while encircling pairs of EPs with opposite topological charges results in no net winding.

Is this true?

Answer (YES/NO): NO